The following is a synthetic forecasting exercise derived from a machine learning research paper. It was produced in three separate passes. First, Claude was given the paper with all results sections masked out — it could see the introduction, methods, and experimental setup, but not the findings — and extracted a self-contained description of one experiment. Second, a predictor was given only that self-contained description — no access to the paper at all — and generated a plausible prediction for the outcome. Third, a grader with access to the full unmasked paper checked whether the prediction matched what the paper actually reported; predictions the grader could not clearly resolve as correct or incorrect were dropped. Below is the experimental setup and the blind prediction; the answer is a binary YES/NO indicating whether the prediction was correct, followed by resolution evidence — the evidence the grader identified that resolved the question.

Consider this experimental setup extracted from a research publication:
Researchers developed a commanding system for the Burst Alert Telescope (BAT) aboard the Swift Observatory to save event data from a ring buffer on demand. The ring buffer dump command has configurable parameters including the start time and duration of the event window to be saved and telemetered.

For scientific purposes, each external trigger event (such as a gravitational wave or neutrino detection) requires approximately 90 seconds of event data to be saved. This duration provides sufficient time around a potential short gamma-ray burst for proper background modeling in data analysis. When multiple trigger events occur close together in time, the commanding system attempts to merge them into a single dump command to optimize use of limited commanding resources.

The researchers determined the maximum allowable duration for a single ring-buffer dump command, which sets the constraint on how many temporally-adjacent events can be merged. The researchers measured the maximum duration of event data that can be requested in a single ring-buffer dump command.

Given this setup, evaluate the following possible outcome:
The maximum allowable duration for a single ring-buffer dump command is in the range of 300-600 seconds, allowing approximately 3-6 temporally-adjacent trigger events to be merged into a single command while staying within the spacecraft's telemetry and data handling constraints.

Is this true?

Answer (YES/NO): NO